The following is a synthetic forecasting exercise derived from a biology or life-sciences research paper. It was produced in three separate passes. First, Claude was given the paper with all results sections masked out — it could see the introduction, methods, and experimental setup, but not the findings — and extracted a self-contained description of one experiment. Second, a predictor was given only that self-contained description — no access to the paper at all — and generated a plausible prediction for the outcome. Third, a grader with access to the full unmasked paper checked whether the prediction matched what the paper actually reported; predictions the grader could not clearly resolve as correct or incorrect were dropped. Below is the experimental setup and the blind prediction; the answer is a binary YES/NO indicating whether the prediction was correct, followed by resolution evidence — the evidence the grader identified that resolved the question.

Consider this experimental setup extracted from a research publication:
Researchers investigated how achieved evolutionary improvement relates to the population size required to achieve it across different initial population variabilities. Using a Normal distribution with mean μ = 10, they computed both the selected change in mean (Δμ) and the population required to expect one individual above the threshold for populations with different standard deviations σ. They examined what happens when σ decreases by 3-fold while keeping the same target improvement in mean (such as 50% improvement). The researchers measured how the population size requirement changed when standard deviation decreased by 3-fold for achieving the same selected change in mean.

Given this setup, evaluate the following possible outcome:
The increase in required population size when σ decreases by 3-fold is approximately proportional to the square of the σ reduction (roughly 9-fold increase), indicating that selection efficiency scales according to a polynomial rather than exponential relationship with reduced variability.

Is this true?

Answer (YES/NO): NO